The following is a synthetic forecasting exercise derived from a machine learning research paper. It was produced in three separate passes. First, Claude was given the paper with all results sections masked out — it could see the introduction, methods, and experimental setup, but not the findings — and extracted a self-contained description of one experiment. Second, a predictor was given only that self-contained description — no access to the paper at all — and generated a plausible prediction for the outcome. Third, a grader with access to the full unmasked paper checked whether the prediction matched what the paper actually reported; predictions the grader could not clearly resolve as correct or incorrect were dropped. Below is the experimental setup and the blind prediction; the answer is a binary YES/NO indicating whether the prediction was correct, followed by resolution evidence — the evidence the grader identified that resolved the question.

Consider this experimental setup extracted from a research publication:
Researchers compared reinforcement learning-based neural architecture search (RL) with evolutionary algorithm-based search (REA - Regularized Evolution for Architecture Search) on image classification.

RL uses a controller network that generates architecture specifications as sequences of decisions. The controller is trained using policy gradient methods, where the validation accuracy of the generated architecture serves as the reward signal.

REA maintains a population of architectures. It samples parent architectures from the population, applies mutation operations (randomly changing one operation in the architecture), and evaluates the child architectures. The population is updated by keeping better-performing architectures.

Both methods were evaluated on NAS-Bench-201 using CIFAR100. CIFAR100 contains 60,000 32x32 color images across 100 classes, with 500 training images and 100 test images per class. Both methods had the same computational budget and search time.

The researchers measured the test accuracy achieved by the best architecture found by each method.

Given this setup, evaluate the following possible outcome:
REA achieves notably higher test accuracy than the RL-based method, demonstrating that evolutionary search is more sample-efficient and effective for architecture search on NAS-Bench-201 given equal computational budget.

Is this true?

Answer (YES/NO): YES